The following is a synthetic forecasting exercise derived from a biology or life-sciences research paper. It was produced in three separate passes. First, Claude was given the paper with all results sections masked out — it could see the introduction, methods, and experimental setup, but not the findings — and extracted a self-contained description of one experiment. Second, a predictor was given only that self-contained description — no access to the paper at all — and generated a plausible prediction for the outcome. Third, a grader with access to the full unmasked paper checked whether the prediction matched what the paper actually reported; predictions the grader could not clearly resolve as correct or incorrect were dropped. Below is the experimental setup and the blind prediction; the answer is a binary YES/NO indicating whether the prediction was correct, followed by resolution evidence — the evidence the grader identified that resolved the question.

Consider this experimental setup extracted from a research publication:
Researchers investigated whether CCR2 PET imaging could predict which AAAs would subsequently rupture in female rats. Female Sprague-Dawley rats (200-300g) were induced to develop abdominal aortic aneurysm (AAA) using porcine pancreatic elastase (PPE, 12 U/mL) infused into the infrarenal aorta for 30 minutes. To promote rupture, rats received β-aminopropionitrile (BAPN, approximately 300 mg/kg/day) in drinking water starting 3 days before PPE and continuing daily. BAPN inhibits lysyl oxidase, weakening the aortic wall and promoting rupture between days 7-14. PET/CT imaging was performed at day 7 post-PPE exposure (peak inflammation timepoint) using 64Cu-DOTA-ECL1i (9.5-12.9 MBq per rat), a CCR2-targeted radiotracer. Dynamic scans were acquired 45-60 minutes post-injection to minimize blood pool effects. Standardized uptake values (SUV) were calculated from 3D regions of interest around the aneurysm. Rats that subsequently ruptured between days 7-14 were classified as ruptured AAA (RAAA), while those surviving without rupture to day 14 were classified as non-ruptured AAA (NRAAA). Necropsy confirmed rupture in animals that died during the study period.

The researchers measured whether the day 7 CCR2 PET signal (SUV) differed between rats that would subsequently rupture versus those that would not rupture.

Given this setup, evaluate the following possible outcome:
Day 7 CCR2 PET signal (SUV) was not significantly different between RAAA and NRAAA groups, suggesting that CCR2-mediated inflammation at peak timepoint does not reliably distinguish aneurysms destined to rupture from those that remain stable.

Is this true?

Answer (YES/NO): NO